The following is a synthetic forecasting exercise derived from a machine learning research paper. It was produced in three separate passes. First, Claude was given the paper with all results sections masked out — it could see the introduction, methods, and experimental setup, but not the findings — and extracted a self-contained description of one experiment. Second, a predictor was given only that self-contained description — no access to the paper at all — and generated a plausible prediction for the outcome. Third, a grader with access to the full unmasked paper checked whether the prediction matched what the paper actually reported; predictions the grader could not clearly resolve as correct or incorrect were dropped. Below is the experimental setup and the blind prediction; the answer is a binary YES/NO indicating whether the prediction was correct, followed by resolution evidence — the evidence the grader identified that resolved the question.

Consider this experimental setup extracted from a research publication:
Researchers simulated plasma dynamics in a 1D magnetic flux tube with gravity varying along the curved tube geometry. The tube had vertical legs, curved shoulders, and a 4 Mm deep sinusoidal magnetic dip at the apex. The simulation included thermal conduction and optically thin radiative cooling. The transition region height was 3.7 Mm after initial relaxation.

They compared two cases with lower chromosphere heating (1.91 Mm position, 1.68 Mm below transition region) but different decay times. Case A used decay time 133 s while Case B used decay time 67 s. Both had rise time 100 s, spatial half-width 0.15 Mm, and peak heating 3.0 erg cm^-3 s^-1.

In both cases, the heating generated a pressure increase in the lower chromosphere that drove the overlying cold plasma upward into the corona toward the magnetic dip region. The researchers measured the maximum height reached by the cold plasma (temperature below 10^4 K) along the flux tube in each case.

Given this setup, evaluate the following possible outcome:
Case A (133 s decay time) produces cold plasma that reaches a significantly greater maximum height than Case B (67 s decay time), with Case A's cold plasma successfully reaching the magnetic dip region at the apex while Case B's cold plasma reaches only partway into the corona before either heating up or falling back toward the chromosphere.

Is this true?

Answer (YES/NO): YES